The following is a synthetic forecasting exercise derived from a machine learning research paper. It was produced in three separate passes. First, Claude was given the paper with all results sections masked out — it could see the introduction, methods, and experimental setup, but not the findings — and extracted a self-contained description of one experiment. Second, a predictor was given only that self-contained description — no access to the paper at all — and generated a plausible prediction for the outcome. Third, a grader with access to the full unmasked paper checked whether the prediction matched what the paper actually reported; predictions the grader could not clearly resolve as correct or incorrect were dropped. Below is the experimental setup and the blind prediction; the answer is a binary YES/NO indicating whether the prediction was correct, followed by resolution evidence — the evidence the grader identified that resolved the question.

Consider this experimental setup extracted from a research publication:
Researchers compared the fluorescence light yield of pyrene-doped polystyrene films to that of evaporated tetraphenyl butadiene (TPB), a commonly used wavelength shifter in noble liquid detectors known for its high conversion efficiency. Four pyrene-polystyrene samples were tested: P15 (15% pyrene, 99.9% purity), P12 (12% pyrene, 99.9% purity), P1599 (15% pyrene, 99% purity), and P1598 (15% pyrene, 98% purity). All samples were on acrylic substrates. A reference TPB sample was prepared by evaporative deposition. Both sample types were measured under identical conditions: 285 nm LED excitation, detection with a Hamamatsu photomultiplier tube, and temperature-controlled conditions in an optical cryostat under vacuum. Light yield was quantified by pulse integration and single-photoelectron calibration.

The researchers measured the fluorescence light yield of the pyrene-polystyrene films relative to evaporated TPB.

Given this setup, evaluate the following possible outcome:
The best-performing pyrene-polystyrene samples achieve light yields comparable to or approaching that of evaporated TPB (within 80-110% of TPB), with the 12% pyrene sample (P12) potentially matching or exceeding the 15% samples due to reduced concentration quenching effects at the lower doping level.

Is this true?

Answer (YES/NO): NO